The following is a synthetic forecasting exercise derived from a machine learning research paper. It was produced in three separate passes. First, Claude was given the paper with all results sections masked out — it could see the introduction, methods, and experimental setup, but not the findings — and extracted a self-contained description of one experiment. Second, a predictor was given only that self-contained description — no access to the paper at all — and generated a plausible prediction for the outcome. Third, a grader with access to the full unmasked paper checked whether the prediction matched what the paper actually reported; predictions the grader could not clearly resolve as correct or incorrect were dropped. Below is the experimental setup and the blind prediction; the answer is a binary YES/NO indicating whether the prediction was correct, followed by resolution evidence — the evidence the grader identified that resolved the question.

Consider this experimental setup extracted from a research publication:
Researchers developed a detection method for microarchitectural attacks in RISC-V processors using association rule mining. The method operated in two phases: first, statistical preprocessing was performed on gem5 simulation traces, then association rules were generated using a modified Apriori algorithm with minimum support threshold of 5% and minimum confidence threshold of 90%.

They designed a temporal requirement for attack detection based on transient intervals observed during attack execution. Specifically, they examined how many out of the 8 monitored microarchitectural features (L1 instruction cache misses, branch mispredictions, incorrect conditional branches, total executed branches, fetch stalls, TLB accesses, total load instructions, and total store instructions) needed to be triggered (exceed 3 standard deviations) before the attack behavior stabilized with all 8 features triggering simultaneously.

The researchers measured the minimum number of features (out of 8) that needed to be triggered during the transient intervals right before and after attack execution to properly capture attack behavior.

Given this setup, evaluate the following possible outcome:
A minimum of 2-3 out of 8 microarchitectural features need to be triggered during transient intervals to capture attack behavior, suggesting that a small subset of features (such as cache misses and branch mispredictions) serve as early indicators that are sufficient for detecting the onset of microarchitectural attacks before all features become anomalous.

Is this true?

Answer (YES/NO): NO